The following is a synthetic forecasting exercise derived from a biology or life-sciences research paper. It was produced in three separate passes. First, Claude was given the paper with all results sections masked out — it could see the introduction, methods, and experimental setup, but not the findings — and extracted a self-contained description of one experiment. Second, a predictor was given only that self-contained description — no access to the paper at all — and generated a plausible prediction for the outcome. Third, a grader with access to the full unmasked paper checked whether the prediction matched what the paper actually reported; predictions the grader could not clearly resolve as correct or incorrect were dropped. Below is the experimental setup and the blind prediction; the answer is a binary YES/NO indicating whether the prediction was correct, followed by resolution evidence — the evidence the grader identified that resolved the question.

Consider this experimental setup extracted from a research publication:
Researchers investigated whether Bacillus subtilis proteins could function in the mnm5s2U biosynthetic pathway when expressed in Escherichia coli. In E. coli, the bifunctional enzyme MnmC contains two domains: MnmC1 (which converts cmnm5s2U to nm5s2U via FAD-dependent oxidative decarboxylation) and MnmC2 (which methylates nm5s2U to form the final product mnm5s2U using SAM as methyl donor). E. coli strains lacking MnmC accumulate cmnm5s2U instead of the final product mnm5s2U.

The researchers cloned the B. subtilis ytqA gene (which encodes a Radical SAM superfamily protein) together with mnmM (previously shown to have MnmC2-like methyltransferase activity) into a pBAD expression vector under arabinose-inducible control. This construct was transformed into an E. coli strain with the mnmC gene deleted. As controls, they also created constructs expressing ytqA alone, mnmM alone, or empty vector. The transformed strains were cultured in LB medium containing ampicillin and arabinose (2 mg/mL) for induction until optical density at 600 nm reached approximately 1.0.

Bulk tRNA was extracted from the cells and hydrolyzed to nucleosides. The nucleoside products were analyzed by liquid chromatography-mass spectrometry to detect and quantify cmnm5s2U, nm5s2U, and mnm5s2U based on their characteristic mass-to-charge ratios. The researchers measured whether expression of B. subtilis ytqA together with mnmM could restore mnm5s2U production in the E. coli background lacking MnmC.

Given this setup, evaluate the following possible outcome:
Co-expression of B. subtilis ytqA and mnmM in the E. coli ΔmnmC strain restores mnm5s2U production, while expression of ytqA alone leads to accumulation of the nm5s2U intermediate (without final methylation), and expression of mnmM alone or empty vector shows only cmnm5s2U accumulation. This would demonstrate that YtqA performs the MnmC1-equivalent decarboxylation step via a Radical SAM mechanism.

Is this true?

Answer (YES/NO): NO